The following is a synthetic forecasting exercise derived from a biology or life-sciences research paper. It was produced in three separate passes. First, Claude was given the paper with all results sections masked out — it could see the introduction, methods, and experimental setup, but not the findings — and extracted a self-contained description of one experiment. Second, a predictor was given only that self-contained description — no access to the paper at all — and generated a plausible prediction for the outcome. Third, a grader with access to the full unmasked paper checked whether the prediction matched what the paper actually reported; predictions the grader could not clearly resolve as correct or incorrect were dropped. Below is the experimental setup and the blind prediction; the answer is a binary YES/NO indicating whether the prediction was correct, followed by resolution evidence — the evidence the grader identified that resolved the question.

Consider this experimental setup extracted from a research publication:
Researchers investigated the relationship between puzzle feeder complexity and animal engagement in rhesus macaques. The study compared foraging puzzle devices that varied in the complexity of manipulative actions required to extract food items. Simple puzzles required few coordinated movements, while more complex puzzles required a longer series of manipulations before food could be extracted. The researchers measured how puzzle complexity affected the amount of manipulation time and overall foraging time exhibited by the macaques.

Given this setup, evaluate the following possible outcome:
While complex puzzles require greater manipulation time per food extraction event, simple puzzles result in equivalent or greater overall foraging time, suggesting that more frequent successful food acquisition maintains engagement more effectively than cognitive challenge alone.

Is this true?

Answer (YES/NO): NO